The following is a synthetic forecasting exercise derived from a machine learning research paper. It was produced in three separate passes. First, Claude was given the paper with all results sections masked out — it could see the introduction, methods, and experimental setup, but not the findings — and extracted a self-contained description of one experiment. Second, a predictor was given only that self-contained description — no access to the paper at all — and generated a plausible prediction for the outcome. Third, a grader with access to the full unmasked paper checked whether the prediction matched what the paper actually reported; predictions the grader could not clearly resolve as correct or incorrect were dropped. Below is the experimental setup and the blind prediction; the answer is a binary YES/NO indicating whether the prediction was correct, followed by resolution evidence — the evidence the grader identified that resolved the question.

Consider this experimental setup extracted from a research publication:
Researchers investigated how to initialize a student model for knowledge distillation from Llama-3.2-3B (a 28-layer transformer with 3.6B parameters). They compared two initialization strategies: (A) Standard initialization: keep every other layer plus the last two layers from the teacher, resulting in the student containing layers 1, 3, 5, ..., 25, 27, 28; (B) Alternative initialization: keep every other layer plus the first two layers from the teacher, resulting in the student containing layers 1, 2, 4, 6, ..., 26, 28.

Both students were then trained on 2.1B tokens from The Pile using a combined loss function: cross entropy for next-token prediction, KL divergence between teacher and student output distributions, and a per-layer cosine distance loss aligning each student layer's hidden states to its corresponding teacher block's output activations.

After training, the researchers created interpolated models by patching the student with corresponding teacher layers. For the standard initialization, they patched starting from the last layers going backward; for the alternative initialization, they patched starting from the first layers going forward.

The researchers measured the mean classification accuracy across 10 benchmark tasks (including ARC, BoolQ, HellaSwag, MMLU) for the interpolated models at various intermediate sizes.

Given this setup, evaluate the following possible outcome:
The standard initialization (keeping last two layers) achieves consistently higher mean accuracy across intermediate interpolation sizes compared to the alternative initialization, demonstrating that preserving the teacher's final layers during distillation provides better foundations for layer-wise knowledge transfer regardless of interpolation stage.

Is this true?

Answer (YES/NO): NO